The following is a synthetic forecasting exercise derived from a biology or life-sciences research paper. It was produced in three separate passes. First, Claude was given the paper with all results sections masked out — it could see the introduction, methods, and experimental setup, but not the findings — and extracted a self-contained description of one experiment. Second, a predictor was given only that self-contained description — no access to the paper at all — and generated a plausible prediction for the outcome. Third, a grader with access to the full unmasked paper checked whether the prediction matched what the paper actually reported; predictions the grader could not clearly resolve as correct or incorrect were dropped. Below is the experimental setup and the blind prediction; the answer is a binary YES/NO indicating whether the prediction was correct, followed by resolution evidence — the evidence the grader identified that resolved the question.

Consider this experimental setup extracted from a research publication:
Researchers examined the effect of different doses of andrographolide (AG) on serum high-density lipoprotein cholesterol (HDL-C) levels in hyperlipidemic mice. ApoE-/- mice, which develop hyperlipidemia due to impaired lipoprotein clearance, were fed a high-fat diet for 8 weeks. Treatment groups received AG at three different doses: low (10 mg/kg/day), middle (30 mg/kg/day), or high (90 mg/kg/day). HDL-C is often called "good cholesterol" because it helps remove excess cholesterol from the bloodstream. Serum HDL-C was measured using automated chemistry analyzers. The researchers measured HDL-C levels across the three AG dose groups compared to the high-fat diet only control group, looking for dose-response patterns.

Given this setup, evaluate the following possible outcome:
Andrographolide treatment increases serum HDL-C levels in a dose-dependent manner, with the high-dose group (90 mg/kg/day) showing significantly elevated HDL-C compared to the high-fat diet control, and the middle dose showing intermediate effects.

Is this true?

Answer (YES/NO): NO